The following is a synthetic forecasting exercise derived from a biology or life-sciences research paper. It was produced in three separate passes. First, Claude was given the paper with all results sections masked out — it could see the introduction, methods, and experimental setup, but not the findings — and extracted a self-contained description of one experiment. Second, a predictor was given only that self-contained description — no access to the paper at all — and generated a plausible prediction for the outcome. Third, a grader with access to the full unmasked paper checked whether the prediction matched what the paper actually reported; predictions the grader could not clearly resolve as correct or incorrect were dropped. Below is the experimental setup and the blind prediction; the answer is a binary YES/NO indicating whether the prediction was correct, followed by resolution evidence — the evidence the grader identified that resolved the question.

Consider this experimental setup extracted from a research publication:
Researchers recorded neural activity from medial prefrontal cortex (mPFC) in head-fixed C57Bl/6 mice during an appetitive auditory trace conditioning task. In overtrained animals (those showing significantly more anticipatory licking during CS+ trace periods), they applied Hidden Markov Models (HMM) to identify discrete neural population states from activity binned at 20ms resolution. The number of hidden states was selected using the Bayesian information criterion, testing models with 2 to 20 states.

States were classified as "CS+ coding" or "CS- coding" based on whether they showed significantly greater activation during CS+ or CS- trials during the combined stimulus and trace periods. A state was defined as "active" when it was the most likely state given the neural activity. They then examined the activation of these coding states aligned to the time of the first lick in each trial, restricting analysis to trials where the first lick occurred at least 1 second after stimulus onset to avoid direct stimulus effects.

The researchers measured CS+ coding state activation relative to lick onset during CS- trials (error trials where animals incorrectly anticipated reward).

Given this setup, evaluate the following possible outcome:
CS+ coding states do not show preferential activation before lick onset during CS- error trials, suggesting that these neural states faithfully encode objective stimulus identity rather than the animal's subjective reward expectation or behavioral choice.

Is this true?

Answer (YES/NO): NO